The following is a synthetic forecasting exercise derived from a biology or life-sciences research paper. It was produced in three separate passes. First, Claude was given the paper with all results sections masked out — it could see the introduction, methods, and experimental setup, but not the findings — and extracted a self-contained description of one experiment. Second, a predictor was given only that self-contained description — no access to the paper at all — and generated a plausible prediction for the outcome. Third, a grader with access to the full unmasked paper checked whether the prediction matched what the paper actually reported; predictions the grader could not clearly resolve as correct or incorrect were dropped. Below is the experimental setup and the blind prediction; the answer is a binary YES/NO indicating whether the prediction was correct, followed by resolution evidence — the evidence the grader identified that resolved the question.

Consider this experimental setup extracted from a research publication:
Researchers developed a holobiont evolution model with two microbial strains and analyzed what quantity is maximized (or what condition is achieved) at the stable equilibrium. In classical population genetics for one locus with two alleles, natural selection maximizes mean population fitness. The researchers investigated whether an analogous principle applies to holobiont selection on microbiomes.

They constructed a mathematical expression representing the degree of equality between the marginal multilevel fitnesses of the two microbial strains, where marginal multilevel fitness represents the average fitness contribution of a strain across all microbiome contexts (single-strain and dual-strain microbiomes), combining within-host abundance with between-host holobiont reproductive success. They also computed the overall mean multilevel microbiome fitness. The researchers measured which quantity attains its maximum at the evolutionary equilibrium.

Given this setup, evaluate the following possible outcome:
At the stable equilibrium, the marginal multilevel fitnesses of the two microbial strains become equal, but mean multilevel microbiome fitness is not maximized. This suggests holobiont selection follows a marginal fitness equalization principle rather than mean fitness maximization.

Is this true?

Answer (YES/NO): YES